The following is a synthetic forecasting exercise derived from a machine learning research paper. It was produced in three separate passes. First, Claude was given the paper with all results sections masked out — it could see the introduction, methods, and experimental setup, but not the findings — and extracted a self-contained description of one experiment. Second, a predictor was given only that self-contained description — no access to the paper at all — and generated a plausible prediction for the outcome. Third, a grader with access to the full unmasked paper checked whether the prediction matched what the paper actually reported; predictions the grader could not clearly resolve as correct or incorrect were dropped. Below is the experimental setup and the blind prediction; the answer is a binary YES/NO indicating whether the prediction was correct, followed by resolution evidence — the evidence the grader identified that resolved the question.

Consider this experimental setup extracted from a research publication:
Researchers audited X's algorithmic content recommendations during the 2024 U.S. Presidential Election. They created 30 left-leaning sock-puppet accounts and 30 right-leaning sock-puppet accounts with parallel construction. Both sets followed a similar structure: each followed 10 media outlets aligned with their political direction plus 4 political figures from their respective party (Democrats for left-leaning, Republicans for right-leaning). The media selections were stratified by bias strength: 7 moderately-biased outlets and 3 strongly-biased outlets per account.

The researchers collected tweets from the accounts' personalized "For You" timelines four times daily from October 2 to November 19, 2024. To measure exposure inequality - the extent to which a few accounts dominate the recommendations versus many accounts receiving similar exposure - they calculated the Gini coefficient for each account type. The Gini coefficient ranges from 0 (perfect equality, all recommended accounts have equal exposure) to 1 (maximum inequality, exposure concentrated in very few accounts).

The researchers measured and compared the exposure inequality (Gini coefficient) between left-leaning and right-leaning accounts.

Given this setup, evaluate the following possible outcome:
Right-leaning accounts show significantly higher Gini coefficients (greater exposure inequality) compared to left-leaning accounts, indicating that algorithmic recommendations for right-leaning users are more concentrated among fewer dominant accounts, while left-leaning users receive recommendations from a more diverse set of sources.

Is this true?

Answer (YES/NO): YES